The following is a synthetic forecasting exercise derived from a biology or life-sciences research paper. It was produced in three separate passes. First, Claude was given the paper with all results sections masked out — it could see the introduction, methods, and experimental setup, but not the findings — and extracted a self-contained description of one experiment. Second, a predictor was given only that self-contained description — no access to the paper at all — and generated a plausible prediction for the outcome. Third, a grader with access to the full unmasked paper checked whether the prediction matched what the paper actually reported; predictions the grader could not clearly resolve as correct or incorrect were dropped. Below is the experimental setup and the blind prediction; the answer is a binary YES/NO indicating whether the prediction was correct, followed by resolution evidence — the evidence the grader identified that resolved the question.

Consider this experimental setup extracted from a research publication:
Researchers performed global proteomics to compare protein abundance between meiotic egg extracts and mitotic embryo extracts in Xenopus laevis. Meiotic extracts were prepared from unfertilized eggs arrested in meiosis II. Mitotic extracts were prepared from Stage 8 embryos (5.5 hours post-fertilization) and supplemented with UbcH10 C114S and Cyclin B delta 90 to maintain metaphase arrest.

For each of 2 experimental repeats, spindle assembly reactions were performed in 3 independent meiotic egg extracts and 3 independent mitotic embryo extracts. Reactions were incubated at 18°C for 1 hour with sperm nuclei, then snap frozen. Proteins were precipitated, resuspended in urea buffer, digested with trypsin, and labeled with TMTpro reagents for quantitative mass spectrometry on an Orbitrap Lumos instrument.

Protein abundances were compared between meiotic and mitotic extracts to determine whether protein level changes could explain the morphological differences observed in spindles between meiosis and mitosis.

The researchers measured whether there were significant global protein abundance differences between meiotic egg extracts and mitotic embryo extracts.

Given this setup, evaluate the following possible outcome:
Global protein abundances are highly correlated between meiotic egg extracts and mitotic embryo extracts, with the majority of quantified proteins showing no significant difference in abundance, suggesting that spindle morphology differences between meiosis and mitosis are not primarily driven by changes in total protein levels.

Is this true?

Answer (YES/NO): YES